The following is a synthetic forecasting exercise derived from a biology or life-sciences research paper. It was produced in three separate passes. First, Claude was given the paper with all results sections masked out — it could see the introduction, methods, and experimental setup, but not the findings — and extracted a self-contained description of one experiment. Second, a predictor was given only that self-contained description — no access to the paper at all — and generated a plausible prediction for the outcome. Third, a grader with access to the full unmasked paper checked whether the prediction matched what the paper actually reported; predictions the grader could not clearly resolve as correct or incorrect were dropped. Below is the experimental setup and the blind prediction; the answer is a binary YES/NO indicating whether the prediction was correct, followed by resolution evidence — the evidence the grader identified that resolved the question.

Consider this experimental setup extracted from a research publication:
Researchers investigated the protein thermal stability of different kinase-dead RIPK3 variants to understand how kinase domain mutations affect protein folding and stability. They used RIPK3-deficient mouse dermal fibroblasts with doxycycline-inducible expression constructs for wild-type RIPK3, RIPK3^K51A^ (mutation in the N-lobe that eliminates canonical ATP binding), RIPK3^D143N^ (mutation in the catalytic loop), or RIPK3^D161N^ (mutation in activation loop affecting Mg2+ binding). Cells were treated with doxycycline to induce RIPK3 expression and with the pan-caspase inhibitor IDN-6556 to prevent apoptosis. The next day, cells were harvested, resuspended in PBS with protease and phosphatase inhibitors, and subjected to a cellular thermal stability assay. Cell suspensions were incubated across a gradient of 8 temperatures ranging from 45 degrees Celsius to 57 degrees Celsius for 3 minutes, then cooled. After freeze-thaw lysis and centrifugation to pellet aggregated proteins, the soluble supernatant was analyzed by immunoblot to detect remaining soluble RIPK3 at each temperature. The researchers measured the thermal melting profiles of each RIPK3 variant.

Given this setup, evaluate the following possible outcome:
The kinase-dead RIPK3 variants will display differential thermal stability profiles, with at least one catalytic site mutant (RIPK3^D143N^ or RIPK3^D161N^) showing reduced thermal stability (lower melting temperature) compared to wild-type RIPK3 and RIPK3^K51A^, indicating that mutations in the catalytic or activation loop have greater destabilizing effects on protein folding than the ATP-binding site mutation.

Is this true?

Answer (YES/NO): NO